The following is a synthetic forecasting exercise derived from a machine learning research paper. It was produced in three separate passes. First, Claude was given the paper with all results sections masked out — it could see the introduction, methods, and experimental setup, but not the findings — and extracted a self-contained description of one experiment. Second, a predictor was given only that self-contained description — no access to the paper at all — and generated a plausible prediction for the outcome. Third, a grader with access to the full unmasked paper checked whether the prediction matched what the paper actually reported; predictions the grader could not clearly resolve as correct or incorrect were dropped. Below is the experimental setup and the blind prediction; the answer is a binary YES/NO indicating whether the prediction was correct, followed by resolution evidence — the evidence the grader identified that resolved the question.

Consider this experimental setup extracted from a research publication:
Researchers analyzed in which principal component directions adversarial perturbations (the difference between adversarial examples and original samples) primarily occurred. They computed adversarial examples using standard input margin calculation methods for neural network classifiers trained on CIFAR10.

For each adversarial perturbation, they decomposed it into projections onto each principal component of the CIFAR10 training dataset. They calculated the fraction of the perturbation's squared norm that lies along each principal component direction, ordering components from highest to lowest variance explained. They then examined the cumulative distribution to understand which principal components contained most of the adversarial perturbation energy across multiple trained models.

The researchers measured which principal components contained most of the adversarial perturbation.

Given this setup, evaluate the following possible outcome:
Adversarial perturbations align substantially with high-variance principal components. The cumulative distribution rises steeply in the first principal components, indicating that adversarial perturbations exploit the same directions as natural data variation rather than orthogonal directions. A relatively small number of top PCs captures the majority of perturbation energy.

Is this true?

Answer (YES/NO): NO